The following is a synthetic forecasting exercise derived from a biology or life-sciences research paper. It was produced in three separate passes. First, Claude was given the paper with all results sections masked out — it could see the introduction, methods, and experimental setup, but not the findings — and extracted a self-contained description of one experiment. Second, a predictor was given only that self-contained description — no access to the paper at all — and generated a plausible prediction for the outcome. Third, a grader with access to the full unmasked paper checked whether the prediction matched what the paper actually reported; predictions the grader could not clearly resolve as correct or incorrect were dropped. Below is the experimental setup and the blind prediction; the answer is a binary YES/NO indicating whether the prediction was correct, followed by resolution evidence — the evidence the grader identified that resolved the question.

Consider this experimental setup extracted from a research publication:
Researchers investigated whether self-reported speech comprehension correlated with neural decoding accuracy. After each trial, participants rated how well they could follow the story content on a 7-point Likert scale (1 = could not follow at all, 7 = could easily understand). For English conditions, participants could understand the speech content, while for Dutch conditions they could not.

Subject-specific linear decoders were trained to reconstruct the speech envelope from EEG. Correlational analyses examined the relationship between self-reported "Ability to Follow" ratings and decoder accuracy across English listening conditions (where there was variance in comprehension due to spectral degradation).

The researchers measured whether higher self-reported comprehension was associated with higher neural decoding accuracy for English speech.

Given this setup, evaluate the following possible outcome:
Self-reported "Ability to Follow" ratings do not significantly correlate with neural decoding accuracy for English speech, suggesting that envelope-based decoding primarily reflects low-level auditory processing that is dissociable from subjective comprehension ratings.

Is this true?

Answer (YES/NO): NO